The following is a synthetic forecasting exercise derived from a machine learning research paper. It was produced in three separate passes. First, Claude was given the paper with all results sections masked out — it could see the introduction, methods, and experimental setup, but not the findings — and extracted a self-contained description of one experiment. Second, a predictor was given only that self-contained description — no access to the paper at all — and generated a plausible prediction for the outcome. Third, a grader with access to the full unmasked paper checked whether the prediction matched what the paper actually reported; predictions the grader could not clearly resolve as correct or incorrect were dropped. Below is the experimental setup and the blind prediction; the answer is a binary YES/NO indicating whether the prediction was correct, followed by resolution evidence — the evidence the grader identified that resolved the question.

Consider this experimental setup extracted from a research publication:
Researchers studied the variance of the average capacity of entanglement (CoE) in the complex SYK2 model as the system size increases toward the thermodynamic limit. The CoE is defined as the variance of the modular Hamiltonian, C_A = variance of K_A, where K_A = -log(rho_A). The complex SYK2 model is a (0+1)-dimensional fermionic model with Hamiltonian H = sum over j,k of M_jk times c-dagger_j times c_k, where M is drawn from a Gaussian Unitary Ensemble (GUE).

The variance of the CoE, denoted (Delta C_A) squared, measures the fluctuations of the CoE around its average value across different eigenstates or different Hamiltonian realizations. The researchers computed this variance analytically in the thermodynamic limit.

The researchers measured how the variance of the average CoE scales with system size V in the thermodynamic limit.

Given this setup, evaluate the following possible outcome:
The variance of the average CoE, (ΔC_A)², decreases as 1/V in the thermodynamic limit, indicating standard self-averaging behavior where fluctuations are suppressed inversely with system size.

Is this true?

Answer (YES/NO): NO